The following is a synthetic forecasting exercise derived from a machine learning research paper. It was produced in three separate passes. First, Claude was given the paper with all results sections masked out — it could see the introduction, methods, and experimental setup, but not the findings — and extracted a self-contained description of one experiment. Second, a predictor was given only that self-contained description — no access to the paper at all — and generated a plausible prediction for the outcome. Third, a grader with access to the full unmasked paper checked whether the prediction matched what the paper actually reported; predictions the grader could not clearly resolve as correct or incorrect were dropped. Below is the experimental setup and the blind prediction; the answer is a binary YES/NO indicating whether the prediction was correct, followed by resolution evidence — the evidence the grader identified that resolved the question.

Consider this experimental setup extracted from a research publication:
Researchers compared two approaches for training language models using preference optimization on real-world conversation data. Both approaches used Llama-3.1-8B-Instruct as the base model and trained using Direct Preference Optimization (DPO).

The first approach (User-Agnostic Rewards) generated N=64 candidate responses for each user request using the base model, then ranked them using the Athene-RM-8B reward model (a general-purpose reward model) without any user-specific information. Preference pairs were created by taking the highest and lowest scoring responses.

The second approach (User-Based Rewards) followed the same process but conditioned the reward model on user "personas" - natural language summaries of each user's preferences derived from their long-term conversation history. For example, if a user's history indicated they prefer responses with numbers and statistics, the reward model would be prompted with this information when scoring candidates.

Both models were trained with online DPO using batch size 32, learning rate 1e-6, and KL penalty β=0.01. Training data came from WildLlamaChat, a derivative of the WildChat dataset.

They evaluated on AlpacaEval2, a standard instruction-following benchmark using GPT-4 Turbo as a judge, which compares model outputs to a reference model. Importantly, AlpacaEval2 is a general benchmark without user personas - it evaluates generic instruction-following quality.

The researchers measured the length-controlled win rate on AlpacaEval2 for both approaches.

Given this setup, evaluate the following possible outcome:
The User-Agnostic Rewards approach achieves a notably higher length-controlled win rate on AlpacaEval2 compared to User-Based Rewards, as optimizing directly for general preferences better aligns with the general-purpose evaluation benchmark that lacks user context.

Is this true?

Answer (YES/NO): NO